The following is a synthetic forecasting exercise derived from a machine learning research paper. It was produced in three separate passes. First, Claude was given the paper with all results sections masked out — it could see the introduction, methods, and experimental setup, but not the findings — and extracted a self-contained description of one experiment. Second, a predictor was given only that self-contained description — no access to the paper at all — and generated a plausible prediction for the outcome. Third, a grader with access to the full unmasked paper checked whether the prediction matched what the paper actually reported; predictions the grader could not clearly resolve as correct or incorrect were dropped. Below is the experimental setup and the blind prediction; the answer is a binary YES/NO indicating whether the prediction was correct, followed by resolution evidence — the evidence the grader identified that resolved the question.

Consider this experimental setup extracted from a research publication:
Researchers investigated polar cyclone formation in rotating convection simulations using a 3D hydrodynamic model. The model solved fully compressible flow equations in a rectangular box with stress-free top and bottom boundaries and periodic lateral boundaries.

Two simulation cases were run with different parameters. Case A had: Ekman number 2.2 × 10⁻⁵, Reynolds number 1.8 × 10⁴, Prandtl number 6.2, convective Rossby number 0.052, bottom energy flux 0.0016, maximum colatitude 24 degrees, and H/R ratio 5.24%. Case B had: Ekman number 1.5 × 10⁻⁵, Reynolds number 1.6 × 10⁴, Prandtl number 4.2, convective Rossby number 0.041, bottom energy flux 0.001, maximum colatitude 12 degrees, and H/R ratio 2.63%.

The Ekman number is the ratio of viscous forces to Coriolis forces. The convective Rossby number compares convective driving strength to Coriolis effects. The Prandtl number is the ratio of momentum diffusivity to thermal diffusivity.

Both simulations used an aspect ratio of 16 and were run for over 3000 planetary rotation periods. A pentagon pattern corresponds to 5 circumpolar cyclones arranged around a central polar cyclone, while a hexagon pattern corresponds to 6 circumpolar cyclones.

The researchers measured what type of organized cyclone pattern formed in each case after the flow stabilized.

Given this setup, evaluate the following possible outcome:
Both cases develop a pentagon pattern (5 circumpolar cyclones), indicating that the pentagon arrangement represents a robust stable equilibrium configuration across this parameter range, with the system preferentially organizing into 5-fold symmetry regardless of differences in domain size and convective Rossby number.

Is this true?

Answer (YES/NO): NO